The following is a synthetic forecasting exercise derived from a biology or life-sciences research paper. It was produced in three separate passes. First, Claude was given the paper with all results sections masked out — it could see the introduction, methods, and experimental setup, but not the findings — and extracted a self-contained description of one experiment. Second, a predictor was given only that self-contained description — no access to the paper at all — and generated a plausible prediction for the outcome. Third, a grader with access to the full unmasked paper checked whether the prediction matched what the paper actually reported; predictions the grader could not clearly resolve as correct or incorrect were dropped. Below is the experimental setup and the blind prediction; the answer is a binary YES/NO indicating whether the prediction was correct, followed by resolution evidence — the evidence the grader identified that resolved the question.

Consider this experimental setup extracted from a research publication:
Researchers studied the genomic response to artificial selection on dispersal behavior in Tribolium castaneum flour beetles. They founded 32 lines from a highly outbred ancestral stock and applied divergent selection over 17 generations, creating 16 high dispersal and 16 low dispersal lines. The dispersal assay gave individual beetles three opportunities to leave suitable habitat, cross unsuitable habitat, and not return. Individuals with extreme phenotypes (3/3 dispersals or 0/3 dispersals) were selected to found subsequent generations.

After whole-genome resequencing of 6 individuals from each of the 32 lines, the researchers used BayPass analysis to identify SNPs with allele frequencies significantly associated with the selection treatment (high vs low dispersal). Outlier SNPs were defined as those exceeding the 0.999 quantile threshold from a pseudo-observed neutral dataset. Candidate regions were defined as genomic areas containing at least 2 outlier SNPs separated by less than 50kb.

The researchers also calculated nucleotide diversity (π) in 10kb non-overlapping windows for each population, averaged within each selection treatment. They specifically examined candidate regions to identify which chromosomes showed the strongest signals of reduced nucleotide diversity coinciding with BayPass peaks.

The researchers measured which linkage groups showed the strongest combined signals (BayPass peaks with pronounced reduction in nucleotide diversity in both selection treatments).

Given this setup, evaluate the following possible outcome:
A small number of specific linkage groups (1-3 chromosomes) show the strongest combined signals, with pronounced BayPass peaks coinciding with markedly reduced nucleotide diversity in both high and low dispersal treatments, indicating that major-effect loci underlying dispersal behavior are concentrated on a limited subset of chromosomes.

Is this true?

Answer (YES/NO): NO